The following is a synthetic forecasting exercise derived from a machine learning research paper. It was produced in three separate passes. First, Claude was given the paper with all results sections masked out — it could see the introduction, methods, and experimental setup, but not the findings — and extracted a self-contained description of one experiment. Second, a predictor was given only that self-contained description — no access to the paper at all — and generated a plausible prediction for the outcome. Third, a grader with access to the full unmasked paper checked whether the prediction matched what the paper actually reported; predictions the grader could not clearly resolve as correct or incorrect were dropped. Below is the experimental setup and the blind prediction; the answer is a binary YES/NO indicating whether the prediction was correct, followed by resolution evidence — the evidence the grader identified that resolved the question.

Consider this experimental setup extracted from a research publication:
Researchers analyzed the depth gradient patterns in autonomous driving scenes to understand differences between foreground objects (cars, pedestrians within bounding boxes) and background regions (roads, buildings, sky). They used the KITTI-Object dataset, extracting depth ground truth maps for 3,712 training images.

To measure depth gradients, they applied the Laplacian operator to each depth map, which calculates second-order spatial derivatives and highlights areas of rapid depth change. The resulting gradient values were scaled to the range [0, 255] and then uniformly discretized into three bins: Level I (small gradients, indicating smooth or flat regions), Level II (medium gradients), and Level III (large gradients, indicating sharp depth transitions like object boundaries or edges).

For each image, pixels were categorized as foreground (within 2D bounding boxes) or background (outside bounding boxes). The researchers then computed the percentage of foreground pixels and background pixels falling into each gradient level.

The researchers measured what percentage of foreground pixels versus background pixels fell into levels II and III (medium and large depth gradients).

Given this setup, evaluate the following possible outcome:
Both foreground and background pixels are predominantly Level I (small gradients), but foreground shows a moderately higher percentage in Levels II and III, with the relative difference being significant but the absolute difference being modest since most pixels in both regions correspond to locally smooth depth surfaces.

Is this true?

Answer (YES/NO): YES